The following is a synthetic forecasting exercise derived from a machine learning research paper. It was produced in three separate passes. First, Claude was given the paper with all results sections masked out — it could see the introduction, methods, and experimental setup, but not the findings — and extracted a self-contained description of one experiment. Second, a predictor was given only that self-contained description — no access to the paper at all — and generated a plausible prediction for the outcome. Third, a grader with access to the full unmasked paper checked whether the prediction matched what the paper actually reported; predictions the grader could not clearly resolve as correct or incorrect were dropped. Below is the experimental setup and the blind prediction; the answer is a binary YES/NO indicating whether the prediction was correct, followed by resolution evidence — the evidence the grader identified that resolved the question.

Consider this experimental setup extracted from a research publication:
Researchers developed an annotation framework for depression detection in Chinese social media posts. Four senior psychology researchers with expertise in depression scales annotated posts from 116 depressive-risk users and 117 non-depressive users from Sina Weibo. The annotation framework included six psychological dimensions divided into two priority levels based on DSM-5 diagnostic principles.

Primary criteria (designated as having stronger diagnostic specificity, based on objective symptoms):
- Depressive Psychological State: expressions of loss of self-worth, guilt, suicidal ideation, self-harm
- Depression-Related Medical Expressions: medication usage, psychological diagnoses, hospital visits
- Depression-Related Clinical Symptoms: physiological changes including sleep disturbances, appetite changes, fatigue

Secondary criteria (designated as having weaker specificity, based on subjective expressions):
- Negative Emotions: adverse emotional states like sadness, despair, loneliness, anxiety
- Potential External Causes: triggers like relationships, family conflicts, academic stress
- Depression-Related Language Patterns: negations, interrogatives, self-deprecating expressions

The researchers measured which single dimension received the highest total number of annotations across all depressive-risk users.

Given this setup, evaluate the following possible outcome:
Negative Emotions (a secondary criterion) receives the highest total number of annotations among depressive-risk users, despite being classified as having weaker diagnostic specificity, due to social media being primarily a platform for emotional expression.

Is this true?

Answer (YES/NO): YES